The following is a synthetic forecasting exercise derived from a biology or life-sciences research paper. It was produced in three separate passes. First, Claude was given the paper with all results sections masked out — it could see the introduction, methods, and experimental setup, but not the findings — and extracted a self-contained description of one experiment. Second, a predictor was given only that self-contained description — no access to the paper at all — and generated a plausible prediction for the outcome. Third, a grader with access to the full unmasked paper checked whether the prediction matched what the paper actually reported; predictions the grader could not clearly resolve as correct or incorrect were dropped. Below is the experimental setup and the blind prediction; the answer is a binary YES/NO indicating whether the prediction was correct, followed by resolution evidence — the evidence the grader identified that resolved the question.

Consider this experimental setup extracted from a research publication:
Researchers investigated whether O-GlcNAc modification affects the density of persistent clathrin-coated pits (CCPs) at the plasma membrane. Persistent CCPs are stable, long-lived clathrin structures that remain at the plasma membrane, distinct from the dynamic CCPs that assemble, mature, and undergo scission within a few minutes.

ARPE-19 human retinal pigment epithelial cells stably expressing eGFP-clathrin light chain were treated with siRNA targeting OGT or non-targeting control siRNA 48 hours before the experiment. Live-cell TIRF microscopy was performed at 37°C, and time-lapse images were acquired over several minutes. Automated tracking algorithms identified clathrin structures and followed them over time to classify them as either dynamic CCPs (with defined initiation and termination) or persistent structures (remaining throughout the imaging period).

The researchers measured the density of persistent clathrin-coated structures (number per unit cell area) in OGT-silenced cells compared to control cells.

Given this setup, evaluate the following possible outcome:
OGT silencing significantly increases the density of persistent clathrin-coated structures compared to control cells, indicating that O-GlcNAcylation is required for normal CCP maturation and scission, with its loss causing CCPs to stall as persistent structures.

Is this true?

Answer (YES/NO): NO